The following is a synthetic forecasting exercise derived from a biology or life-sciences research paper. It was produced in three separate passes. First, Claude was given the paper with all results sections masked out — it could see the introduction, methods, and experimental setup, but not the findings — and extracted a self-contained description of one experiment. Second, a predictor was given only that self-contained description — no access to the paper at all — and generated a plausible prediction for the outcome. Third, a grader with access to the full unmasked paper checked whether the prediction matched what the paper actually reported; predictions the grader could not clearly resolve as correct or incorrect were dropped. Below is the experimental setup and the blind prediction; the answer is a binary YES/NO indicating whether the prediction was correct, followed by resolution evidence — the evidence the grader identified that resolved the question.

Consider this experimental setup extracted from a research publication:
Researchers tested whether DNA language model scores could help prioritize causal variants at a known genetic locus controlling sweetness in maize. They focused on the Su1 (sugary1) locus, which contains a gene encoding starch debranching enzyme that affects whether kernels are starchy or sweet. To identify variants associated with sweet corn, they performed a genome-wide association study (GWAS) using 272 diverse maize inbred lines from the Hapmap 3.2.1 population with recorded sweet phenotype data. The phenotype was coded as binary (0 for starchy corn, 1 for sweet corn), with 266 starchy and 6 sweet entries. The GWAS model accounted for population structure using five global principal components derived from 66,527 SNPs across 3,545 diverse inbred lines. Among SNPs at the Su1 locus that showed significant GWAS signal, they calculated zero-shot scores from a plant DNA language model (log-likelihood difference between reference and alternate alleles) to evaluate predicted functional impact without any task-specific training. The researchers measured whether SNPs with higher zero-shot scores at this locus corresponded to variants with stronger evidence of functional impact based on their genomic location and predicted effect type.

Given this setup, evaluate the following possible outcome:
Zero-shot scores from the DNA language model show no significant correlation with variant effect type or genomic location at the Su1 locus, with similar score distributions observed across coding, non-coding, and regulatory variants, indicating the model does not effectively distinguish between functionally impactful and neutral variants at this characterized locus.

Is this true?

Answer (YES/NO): NO